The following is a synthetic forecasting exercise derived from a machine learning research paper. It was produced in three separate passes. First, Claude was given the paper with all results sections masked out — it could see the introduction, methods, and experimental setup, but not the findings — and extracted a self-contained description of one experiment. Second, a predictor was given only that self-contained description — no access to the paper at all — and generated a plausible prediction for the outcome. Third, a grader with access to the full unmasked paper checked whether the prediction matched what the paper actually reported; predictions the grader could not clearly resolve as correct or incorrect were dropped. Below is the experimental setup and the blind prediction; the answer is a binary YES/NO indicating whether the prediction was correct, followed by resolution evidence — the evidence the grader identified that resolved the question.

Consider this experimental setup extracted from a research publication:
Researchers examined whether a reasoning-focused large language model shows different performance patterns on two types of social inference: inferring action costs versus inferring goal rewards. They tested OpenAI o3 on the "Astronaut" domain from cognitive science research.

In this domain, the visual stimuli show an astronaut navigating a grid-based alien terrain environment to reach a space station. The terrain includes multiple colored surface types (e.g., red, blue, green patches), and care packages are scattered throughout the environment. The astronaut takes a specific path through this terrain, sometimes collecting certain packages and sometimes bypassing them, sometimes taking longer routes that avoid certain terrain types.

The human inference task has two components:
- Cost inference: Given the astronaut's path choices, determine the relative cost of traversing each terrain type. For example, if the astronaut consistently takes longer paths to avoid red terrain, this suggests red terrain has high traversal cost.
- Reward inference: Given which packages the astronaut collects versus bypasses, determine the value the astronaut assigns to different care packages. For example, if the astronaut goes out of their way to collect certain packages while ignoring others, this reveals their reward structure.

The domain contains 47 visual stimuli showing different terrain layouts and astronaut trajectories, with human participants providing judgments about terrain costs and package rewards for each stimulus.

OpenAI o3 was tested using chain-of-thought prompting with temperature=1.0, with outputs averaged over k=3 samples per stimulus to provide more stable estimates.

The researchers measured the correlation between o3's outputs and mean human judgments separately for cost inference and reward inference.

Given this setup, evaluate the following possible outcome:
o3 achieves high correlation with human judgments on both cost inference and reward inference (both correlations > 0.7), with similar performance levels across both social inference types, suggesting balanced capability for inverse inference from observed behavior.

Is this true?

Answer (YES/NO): NO